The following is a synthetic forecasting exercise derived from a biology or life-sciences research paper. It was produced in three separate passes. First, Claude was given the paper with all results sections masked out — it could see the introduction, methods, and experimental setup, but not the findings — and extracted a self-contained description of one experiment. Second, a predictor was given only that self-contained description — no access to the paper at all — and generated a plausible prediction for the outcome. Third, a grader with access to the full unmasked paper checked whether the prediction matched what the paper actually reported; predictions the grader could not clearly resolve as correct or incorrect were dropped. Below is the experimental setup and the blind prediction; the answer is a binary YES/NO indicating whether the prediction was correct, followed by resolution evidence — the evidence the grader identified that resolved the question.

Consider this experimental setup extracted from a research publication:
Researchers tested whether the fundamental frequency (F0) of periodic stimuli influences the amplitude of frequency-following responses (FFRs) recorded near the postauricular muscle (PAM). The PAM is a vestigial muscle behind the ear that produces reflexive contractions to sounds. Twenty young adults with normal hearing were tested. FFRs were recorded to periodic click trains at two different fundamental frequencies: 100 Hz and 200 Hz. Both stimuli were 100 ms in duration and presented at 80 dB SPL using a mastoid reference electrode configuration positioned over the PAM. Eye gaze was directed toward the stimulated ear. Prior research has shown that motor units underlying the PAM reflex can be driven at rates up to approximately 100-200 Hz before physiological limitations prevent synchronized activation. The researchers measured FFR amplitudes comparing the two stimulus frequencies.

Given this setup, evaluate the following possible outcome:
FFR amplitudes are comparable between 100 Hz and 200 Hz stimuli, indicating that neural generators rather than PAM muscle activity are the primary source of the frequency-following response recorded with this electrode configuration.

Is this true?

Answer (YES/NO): NO